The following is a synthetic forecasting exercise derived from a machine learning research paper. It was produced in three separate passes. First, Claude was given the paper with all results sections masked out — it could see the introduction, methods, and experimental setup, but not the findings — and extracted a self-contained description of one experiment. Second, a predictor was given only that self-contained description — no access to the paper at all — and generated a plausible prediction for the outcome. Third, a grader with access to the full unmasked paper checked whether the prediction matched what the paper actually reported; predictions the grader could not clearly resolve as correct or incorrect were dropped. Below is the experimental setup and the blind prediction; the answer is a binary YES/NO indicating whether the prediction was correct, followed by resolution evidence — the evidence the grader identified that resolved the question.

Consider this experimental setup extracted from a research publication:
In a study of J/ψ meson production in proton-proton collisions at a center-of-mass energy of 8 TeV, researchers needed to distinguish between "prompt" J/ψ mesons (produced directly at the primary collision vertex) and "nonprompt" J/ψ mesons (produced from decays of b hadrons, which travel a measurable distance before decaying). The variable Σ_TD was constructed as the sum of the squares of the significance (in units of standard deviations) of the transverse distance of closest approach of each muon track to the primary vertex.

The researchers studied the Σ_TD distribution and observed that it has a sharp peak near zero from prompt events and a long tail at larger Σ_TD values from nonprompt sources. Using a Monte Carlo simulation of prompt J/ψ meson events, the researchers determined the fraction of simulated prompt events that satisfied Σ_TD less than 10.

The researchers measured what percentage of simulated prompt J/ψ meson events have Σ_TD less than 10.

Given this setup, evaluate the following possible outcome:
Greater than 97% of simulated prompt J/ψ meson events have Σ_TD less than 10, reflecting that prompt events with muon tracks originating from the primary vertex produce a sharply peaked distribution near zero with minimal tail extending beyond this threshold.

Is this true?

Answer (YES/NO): YES